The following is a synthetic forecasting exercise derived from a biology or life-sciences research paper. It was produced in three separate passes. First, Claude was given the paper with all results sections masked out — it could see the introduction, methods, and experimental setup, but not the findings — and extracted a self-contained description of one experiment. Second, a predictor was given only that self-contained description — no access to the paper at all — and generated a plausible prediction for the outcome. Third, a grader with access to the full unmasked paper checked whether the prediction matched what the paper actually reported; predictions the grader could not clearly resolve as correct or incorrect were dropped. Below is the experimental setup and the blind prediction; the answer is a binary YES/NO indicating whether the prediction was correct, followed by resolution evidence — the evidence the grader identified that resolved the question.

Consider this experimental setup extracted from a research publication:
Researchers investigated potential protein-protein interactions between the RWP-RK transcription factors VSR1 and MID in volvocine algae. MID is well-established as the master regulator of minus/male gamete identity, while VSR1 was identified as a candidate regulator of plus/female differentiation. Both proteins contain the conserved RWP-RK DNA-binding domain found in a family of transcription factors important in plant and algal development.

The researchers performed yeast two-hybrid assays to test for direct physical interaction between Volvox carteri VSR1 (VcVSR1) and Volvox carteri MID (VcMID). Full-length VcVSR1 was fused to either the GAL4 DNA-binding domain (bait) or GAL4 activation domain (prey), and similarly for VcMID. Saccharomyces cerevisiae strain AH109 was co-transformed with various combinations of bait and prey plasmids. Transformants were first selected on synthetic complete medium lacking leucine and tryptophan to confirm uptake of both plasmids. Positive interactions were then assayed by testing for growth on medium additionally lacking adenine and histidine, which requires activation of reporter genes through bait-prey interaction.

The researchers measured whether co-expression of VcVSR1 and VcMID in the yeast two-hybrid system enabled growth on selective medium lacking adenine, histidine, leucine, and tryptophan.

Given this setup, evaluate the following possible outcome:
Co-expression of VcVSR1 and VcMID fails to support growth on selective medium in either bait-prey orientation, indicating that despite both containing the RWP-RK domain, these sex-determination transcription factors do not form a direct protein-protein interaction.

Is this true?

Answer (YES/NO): NO